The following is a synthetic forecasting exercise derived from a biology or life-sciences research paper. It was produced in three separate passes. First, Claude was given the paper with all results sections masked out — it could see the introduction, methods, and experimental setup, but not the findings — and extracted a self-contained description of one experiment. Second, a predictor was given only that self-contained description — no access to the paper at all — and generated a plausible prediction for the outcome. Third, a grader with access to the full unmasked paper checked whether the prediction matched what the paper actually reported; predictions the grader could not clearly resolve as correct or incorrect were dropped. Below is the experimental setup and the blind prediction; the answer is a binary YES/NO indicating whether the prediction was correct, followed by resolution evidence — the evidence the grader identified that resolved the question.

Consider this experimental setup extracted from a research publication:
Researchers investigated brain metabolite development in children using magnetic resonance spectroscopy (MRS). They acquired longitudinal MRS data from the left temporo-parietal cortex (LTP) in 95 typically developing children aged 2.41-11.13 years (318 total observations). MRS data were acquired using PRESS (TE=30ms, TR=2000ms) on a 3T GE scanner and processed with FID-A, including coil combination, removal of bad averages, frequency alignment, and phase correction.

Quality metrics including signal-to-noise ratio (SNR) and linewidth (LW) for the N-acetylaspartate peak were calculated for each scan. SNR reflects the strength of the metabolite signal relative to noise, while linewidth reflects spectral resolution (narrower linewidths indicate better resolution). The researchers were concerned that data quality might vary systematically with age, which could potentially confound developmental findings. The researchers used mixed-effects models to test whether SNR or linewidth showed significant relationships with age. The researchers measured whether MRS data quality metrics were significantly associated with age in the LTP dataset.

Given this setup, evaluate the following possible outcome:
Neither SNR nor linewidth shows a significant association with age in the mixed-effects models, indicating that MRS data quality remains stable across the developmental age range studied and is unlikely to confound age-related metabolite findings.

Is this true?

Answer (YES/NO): NO